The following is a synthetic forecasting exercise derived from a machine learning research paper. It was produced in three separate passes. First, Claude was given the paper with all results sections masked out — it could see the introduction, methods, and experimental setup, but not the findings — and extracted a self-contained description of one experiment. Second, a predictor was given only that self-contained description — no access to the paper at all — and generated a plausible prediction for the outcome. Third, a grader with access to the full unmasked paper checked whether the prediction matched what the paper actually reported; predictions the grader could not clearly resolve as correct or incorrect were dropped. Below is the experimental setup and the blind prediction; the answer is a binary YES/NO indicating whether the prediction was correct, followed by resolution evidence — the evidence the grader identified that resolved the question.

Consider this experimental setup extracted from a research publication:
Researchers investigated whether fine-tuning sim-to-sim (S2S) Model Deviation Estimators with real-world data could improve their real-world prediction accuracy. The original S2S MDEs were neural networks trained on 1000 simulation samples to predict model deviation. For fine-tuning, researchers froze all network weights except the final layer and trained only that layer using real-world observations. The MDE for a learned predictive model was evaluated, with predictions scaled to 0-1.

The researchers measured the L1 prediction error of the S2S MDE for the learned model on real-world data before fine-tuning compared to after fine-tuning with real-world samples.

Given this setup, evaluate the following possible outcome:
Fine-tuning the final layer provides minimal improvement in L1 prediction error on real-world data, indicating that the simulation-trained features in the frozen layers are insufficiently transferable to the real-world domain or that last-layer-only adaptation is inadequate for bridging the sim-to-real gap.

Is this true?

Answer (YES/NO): NO